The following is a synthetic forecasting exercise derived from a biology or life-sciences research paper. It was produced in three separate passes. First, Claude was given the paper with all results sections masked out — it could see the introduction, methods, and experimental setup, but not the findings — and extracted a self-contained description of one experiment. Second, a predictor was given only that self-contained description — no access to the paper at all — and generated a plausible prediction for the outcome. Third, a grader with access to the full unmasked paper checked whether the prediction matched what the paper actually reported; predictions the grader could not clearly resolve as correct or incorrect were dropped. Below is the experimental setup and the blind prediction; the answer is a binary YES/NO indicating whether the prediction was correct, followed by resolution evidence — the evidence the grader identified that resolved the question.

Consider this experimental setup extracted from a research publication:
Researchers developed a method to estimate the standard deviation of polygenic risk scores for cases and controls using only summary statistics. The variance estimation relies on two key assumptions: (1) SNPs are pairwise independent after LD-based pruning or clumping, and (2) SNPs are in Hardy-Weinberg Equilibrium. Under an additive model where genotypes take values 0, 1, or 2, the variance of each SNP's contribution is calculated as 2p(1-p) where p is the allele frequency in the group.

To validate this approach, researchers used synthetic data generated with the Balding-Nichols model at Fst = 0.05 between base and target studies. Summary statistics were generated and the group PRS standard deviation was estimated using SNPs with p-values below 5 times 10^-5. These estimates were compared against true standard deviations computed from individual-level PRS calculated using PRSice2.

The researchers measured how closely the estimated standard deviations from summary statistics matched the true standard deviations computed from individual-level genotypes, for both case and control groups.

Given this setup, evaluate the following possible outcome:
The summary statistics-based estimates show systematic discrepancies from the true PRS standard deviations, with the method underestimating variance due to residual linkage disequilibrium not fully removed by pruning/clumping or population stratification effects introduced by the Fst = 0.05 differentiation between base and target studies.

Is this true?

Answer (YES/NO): NO